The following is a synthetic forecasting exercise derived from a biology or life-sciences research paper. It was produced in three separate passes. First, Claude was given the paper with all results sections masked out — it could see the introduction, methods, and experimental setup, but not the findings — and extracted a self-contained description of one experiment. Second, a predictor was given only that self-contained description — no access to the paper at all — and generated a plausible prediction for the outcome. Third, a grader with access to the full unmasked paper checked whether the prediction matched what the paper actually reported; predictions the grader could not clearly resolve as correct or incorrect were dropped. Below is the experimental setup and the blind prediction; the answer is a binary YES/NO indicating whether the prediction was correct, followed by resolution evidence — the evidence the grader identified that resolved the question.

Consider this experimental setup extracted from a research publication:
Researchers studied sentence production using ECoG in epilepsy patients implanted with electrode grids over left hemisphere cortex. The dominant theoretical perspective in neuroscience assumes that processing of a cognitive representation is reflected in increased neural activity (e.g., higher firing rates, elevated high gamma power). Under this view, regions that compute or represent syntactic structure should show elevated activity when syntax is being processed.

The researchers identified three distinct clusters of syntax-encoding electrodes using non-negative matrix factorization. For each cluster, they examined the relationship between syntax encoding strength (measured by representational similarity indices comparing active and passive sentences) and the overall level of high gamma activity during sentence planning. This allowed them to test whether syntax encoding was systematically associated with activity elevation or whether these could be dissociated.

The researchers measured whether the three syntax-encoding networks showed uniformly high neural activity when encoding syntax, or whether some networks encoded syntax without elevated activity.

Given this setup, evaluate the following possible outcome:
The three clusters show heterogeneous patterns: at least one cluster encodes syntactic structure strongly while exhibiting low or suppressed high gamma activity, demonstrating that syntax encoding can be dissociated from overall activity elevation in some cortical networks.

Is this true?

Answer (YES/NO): YES